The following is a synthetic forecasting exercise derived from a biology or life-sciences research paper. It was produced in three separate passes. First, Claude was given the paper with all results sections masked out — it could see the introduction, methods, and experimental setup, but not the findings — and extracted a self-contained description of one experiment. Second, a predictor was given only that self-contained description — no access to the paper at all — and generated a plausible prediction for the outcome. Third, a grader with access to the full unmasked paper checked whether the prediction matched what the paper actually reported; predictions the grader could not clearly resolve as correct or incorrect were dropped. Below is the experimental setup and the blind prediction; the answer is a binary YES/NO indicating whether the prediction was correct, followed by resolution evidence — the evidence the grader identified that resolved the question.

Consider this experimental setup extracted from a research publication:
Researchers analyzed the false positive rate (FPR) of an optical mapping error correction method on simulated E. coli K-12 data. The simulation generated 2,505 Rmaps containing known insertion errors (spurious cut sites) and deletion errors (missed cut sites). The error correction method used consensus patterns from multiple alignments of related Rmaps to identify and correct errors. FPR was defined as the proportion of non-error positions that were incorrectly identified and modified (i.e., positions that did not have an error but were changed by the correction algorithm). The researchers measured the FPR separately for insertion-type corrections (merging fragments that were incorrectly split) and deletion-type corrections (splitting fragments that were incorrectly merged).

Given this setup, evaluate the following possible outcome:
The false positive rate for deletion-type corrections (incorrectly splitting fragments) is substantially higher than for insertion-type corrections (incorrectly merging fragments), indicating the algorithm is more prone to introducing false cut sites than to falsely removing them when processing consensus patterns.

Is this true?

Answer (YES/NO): NO